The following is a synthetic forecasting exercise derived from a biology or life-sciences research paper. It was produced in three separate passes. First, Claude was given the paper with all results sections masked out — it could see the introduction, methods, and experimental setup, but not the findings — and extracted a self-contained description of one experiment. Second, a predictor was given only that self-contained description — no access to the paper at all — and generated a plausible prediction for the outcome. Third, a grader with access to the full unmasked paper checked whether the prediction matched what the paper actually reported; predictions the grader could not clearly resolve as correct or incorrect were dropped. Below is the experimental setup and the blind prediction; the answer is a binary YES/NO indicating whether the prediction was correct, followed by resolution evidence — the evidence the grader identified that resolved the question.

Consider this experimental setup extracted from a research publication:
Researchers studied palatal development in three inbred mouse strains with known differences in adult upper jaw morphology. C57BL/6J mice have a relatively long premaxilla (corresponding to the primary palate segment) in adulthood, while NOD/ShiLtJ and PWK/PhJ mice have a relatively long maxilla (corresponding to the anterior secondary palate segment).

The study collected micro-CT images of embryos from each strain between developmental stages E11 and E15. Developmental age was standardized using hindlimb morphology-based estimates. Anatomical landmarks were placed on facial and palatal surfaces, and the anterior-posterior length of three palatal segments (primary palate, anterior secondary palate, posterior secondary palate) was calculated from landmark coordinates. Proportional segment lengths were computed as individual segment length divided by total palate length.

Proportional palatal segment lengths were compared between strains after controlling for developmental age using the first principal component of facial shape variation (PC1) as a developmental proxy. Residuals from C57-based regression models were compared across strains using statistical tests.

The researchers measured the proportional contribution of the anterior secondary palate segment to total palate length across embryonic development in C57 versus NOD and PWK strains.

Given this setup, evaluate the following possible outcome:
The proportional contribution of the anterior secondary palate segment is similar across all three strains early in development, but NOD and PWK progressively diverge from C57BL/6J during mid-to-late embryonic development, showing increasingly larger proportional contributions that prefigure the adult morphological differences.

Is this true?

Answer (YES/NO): NO